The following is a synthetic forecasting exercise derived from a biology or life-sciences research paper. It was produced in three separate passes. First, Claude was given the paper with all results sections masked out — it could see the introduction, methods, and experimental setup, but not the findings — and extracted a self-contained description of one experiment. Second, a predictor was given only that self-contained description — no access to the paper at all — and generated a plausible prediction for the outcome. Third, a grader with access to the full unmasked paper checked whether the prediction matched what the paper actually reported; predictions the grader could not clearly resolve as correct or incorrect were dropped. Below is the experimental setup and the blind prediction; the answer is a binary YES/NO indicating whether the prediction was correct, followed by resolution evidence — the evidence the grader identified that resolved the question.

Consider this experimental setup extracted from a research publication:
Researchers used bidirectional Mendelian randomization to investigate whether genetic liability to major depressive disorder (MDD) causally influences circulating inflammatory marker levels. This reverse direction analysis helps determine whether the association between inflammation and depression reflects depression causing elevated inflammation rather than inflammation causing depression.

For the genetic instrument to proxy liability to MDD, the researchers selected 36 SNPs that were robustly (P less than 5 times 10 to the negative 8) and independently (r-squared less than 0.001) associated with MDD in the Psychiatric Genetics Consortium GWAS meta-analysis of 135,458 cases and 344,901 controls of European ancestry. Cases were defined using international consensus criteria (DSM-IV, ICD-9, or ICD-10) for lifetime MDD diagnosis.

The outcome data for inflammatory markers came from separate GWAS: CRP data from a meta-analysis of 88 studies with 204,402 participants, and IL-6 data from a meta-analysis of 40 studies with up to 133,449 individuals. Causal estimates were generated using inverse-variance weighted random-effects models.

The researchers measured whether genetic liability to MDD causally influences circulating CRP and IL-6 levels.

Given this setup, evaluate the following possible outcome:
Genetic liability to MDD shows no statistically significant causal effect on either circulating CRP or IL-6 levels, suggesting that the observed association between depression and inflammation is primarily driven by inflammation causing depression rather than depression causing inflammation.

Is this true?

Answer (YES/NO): YES